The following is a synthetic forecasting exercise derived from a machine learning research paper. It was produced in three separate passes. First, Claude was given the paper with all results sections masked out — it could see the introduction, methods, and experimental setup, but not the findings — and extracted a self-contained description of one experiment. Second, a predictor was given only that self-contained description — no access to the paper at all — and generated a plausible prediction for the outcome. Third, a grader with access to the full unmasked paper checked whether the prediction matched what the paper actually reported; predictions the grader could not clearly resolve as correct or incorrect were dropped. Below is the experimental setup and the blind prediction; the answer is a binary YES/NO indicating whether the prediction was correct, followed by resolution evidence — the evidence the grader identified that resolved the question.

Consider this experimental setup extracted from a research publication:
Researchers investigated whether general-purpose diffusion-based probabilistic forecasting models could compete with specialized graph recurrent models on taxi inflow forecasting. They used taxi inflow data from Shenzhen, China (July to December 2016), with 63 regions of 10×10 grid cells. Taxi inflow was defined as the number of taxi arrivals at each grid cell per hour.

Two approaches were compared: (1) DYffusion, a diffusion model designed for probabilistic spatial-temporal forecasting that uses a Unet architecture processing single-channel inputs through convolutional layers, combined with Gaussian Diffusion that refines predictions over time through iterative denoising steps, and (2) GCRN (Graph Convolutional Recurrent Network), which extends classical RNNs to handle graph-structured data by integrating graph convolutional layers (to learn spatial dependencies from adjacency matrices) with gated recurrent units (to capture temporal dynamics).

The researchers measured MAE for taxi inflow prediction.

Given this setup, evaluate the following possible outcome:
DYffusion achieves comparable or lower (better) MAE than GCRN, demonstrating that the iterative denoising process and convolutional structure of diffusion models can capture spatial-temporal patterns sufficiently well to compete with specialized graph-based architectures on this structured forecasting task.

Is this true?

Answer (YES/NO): NO